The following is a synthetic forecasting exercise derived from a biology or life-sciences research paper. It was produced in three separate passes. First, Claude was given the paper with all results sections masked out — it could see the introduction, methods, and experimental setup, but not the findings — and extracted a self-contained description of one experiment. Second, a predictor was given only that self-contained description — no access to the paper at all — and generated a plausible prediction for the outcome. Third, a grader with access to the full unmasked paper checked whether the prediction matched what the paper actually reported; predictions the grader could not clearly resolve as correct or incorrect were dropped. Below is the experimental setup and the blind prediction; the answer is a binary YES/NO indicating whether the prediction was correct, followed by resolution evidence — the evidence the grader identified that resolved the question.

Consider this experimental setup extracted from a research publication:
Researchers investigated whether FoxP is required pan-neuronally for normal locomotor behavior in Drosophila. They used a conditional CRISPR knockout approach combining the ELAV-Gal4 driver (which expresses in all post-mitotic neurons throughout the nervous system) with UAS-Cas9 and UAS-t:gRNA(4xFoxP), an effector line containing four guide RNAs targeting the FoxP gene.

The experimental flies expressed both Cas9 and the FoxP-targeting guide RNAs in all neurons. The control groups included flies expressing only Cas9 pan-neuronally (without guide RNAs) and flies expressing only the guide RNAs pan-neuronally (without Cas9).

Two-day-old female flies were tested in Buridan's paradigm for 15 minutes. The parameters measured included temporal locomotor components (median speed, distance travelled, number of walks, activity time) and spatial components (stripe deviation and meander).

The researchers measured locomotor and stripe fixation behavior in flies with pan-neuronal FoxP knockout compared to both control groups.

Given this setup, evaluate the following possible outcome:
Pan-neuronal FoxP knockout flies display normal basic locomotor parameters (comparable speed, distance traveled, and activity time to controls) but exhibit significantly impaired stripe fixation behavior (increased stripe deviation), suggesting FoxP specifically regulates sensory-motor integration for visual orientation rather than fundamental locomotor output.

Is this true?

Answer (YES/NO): NO